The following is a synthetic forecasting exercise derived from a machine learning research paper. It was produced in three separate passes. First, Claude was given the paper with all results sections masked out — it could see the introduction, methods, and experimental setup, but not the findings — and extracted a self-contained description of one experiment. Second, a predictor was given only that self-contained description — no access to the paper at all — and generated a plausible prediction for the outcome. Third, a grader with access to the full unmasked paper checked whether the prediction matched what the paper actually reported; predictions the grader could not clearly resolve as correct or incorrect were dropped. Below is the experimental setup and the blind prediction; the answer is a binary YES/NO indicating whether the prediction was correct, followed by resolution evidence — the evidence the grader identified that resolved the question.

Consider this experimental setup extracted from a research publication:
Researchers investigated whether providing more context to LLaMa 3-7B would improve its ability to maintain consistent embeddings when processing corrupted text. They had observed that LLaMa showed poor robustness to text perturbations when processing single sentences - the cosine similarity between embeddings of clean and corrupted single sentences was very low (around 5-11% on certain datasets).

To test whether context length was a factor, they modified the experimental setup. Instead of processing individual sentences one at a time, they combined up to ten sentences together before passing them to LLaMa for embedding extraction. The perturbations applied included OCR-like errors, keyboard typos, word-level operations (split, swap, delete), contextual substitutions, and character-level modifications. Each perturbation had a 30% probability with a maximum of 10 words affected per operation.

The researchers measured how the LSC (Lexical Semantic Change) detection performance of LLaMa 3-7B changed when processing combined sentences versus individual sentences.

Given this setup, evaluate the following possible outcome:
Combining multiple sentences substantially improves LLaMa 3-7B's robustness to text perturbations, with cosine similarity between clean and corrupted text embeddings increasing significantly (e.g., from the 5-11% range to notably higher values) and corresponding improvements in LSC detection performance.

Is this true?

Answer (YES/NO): YES